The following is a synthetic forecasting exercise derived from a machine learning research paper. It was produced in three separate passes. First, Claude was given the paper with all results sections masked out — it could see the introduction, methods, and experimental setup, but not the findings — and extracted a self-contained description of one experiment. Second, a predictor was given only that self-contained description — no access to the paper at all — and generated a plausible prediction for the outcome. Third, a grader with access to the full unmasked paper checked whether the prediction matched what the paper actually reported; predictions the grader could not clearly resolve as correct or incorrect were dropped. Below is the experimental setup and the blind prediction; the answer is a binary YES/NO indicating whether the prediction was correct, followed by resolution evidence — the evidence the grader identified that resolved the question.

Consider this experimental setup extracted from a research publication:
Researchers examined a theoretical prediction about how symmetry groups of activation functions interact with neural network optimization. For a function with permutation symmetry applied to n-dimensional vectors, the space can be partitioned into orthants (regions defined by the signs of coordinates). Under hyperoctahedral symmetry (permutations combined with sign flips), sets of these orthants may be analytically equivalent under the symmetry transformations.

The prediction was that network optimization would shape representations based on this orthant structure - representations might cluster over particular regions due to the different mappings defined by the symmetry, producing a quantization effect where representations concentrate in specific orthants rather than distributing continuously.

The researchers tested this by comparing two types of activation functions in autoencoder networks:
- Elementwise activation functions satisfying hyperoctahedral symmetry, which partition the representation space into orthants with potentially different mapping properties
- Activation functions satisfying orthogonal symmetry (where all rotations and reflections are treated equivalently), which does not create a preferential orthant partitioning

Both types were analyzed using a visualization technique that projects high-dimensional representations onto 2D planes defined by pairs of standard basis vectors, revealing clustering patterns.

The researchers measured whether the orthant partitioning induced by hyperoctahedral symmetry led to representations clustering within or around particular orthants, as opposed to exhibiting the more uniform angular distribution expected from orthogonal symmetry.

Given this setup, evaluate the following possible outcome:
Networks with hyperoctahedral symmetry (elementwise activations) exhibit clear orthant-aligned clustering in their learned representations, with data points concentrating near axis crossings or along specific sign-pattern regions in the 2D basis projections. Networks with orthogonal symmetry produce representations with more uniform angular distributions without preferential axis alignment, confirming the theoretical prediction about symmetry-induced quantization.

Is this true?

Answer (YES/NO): YES